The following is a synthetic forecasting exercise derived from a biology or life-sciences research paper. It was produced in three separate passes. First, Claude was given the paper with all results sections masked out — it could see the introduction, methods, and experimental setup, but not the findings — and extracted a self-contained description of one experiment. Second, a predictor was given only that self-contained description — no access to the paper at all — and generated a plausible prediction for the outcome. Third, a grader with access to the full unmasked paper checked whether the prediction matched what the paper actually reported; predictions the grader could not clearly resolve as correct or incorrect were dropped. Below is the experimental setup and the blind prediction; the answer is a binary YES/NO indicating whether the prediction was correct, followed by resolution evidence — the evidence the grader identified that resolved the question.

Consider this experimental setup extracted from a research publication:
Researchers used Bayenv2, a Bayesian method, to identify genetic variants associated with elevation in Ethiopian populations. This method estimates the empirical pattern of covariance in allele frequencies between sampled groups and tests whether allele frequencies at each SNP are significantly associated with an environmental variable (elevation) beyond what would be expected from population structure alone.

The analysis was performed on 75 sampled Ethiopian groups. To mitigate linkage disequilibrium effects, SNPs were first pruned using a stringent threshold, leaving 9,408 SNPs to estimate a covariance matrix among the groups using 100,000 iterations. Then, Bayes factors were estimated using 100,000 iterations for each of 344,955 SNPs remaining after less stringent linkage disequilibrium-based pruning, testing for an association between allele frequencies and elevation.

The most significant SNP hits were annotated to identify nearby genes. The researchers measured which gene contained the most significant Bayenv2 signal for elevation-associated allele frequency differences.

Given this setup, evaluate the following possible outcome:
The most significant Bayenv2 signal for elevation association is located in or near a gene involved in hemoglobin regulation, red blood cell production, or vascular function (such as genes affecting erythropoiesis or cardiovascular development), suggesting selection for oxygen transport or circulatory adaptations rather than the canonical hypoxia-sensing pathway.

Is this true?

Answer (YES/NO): NO